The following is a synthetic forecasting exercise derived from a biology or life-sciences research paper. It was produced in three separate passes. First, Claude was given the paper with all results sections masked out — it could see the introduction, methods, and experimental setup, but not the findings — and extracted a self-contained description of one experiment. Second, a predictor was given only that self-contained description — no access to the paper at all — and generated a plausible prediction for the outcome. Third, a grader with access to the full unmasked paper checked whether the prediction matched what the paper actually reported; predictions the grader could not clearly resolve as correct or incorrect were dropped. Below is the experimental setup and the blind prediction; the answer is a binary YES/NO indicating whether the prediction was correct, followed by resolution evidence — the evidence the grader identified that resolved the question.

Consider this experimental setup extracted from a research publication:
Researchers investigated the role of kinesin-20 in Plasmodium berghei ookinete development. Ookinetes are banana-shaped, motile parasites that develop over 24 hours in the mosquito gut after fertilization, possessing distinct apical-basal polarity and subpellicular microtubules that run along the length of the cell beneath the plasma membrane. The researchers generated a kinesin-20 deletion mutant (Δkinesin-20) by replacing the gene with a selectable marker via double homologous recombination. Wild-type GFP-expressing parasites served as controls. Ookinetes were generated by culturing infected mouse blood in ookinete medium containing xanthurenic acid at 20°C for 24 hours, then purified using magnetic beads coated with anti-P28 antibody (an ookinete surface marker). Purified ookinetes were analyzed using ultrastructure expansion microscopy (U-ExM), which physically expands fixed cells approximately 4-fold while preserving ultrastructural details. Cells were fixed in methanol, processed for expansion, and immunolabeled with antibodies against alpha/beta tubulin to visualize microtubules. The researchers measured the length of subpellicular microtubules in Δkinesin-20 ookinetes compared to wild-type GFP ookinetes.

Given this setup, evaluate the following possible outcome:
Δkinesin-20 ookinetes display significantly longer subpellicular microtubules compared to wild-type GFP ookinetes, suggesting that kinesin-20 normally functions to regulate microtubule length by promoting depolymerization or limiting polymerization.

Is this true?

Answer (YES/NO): NO